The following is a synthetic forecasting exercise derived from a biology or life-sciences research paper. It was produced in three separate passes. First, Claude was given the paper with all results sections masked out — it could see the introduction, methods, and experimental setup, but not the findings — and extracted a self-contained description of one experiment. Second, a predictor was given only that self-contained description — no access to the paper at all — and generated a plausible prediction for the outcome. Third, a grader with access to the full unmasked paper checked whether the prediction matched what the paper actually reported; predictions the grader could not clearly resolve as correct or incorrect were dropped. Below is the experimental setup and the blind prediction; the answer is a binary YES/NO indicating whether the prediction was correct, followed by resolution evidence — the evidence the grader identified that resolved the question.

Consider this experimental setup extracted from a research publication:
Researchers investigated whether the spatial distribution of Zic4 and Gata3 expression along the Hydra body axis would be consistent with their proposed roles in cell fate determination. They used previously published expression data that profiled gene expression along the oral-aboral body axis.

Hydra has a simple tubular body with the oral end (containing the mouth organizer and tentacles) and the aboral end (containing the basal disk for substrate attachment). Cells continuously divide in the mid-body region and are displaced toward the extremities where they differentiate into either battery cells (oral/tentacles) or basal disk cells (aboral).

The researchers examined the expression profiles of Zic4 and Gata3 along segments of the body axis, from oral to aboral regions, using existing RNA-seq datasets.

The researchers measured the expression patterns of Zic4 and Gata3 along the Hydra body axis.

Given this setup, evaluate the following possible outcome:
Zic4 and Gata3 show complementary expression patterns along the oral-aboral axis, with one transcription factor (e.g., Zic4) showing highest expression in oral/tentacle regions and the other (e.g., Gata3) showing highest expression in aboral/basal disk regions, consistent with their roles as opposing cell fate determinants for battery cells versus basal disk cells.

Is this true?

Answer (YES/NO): YES